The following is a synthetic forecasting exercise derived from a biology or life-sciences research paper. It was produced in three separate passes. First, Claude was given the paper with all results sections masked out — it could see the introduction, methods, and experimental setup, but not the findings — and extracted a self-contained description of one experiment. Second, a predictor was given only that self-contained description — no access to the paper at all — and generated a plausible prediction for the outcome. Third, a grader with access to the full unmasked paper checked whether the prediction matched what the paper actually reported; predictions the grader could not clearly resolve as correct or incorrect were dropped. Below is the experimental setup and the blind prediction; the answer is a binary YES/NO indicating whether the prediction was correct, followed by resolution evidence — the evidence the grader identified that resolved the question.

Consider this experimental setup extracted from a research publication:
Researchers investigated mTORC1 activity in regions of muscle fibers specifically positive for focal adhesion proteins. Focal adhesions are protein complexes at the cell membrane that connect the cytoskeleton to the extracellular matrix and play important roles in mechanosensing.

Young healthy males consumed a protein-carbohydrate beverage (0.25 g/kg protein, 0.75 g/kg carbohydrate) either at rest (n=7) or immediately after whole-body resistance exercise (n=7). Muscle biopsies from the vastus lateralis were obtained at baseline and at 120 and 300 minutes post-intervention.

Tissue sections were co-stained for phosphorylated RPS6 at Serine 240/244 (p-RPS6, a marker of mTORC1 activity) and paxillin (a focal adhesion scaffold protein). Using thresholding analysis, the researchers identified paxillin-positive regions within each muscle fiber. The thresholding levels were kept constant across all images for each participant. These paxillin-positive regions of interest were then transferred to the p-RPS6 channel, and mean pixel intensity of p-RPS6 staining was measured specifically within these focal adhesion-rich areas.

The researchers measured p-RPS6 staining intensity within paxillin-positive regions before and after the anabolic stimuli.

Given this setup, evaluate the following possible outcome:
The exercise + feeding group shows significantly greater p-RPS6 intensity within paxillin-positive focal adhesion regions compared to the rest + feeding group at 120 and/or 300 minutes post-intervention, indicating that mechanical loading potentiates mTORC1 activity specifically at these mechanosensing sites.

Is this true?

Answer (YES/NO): NO